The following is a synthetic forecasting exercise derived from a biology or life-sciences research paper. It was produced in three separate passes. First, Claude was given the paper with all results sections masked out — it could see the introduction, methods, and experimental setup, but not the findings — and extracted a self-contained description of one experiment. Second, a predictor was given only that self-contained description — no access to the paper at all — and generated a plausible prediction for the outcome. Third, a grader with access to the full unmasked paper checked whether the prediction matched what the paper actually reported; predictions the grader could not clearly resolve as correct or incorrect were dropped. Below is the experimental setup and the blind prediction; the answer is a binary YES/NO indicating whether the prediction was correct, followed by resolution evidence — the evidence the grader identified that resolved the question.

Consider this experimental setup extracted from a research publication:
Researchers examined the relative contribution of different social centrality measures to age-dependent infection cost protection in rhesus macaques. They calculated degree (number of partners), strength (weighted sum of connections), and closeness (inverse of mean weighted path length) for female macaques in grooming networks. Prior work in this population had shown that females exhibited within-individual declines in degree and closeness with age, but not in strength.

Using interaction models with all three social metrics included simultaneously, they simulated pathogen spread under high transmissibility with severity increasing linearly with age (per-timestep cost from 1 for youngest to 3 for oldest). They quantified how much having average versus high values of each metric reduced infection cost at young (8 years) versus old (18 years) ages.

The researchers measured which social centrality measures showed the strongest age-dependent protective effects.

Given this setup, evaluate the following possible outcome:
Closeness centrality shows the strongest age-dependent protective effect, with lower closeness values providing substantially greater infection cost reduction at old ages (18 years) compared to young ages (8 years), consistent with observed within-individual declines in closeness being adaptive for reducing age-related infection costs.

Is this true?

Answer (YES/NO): NO